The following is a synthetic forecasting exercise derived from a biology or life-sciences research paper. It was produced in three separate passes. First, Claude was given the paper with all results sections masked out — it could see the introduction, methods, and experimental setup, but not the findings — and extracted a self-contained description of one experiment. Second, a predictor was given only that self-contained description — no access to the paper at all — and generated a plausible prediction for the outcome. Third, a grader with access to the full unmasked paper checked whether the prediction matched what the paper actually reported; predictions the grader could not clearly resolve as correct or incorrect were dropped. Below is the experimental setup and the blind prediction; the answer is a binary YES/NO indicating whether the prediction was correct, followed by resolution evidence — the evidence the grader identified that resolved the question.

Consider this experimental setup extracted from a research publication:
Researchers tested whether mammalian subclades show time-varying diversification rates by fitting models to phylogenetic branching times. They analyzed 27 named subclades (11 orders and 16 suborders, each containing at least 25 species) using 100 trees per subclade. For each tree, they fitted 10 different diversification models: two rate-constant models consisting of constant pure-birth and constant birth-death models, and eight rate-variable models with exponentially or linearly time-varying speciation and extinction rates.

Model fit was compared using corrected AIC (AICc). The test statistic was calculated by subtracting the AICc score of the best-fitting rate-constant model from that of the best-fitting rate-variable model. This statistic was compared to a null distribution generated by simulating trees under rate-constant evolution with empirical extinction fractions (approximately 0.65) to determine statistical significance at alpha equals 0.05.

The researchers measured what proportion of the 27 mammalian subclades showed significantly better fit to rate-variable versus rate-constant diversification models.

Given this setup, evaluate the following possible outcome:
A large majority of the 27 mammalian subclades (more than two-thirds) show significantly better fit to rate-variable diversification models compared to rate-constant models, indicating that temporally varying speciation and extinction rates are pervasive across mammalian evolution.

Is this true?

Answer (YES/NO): NO